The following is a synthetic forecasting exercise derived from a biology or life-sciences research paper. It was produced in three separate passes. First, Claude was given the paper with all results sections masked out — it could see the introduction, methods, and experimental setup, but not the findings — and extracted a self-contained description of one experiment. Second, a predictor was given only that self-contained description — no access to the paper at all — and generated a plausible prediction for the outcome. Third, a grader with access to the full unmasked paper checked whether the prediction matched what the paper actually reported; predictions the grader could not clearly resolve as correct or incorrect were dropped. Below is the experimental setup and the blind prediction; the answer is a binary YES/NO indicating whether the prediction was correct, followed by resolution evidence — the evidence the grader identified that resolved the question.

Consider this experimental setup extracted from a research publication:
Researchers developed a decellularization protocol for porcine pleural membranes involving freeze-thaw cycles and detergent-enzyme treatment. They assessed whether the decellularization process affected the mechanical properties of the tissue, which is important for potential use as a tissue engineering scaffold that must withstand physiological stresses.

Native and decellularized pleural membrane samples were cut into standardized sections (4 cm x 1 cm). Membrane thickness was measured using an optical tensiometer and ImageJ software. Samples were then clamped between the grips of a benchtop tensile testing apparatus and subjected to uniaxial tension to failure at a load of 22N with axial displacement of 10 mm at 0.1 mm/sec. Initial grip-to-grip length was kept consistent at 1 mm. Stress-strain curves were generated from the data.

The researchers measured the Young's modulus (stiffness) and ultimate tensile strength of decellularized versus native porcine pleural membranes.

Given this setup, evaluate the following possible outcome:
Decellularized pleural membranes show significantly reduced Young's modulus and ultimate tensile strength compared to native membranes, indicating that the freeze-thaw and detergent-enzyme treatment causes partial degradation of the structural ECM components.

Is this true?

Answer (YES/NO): NO